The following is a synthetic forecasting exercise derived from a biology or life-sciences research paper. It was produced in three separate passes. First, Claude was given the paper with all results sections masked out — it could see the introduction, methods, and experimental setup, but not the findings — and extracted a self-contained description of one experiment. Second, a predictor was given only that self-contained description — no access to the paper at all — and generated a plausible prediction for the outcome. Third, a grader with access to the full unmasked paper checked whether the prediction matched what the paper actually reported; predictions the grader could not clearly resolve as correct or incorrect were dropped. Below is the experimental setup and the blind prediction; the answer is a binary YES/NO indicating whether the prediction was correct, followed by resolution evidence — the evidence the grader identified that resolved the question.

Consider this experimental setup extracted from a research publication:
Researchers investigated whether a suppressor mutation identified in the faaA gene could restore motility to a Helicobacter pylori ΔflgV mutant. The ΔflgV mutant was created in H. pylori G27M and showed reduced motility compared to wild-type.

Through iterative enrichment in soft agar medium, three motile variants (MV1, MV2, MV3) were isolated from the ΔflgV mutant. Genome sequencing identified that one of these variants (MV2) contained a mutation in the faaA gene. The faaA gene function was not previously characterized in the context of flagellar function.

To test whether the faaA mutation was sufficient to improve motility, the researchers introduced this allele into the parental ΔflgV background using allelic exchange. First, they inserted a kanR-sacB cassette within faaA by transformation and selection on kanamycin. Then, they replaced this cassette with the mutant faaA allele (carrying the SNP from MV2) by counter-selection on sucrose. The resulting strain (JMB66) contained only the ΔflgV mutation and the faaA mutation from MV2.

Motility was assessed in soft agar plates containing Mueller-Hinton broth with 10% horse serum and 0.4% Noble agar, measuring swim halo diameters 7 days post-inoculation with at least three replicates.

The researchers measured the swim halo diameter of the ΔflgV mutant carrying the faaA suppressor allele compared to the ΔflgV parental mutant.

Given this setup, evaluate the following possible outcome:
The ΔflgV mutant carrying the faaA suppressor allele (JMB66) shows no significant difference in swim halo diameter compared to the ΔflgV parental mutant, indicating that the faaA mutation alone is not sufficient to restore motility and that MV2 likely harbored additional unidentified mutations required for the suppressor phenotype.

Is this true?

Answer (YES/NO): YES